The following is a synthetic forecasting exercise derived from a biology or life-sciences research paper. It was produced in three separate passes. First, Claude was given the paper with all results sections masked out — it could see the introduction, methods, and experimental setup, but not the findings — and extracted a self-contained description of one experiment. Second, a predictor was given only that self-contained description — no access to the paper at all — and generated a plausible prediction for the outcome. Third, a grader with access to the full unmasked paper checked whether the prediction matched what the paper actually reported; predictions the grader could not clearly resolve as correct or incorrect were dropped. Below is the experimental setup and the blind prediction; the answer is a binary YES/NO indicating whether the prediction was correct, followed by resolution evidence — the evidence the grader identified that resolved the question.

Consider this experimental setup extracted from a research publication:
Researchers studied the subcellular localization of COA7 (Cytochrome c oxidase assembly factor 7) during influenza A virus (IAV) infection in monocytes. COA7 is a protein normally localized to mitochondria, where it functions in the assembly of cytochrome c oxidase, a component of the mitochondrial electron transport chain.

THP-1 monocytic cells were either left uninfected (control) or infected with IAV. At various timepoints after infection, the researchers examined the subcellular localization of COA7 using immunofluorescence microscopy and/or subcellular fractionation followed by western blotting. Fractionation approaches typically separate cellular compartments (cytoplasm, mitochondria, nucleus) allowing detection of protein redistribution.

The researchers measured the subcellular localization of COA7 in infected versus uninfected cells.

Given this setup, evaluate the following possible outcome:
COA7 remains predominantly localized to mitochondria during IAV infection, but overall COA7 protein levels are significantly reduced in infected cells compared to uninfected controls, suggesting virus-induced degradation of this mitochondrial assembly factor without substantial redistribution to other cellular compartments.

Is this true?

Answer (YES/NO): NO